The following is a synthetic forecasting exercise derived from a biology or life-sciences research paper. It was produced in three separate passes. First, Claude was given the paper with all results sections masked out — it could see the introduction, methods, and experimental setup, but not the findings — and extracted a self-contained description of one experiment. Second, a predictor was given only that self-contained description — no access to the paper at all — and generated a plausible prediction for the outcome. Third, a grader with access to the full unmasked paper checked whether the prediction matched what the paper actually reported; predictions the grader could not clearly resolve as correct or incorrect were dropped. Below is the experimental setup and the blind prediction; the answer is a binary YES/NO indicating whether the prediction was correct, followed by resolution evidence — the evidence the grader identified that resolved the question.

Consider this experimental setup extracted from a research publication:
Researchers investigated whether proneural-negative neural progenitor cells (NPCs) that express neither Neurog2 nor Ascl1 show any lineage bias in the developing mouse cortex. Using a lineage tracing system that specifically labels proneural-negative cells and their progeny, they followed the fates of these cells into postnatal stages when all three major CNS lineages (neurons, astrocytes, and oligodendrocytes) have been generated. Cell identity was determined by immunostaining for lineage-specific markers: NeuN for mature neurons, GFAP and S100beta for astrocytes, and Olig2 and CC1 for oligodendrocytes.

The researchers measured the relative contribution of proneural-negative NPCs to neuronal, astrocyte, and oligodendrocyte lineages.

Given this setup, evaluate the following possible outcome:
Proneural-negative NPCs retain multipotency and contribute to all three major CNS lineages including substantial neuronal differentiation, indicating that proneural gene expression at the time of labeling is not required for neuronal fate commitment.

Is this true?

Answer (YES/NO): NO